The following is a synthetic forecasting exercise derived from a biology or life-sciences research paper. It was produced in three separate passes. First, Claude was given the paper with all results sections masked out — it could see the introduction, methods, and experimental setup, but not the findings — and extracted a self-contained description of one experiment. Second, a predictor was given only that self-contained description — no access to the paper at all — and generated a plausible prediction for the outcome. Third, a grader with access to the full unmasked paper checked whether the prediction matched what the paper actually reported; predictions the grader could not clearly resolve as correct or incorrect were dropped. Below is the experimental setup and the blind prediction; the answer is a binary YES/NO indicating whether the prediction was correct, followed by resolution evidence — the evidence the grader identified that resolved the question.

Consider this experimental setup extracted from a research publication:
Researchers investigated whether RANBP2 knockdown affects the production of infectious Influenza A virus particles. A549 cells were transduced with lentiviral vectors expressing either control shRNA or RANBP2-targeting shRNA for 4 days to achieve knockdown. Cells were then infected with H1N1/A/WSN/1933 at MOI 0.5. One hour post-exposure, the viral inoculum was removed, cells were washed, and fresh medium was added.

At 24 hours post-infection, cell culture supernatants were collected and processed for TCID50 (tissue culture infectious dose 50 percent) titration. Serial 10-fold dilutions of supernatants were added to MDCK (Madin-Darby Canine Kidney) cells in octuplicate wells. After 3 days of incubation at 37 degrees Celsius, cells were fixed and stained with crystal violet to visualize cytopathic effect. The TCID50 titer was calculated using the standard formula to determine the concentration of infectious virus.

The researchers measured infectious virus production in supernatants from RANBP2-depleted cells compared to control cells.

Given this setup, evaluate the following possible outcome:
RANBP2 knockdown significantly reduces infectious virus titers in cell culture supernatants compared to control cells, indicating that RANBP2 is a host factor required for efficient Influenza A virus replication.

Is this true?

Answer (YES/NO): NO